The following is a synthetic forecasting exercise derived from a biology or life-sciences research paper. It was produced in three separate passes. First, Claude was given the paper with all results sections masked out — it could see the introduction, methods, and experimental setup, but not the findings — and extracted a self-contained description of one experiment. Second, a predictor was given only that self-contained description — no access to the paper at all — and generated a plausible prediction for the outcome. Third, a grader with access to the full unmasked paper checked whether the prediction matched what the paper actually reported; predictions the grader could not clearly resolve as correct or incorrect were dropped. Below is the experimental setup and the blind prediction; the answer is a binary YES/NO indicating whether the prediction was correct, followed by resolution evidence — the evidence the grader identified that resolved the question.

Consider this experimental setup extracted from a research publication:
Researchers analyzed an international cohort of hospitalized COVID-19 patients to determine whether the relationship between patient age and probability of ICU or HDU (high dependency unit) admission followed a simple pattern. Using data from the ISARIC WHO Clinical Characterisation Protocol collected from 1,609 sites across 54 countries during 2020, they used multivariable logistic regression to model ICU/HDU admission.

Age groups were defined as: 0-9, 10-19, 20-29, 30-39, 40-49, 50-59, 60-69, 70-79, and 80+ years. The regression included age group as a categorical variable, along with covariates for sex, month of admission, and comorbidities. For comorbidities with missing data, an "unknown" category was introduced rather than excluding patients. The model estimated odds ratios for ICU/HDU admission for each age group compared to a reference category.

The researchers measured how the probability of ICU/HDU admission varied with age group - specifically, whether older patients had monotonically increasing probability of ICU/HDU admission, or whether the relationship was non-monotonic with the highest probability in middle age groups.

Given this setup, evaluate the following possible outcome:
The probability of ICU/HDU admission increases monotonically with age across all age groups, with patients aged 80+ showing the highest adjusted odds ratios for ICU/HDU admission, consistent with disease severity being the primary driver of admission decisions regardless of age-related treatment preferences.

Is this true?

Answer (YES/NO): NO